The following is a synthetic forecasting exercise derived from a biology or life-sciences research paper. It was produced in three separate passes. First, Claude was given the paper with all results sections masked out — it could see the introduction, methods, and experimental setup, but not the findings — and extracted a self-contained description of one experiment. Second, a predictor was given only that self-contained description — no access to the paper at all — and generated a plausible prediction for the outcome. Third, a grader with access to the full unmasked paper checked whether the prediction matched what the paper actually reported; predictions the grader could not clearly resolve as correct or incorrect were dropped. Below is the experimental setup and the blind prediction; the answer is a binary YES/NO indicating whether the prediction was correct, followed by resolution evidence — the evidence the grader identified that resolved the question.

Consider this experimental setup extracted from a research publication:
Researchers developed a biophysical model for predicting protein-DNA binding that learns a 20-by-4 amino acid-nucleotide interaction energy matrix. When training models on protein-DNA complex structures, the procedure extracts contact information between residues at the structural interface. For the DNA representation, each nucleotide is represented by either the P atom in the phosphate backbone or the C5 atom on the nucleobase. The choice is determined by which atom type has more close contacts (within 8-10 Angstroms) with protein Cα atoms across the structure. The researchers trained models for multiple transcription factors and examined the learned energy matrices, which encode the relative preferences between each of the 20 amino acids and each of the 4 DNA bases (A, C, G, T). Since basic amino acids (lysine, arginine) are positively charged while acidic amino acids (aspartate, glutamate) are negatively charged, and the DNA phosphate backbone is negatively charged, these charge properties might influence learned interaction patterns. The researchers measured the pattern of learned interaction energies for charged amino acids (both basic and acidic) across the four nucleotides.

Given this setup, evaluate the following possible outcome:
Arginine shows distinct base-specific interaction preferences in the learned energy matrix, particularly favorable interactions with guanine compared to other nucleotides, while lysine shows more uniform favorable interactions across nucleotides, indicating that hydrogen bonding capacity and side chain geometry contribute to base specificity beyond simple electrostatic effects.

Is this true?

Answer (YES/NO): NO